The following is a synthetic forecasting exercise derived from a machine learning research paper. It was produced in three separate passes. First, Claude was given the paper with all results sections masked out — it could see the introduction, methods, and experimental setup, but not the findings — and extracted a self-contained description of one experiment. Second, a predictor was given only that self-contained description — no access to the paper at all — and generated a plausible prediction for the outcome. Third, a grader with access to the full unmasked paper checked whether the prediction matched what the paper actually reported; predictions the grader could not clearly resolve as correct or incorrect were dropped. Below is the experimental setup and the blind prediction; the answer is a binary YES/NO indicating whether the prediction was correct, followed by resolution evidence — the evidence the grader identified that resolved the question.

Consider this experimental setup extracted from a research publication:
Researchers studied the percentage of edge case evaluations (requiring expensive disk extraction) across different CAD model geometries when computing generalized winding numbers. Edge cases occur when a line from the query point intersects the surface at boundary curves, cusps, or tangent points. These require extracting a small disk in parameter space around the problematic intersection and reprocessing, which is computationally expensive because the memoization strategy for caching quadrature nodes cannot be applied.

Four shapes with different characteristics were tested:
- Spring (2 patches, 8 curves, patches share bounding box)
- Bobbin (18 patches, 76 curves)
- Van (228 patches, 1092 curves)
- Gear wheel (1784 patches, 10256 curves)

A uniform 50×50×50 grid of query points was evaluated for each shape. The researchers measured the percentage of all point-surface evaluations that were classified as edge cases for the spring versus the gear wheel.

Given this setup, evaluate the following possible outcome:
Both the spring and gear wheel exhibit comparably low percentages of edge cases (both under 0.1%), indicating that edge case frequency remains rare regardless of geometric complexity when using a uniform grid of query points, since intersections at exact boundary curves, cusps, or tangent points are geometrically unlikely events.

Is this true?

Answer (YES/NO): NO